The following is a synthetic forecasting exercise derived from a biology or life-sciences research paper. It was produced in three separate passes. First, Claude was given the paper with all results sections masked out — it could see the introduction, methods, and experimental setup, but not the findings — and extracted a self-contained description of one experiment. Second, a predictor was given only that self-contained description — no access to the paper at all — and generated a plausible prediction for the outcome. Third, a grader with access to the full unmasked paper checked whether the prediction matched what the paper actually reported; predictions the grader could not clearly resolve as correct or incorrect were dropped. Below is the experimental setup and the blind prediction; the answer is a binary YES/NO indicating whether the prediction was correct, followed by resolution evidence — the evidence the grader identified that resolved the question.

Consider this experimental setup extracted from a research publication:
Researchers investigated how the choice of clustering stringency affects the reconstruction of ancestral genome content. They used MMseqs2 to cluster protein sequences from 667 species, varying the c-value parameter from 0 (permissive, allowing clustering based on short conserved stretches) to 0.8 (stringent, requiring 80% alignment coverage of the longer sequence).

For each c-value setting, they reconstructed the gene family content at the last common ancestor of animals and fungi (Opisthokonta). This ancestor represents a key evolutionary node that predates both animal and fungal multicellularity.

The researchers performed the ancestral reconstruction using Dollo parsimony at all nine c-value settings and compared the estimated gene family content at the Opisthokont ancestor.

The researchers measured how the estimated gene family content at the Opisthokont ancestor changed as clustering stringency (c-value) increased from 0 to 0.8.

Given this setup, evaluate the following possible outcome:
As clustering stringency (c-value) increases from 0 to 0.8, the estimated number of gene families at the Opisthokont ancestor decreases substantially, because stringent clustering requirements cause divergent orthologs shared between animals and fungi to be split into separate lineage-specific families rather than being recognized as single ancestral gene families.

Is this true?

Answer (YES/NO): NO